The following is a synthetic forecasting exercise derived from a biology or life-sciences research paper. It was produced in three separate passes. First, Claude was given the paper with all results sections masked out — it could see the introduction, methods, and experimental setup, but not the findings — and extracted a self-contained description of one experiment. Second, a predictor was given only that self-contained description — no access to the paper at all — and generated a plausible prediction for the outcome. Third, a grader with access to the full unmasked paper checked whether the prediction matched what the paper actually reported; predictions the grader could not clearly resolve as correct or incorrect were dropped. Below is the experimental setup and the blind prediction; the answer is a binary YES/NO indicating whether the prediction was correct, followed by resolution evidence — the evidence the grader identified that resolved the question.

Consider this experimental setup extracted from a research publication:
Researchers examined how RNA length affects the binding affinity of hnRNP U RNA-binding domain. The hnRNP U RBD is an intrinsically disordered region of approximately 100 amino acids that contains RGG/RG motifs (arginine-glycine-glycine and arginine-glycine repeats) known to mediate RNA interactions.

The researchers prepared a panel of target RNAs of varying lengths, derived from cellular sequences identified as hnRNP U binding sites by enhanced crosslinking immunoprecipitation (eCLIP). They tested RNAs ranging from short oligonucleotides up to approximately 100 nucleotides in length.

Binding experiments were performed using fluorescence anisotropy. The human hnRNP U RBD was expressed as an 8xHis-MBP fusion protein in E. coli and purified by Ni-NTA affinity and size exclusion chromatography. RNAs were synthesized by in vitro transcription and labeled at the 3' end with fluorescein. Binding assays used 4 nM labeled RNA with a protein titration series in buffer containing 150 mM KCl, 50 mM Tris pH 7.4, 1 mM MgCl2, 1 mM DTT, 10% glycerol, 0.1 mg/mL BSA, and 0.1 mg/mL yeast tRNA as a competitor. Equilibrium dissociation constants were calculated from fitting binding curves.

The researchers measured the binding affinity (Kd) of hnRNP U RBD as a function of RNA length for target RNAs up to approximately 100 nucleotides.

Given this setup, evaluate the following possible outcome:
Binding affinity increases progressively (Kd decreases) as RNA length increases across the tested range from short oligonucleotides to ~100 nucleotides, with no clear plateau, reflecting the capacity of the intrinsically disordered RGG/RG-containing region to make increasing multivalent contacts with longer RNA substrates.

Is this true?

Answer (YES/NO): YES